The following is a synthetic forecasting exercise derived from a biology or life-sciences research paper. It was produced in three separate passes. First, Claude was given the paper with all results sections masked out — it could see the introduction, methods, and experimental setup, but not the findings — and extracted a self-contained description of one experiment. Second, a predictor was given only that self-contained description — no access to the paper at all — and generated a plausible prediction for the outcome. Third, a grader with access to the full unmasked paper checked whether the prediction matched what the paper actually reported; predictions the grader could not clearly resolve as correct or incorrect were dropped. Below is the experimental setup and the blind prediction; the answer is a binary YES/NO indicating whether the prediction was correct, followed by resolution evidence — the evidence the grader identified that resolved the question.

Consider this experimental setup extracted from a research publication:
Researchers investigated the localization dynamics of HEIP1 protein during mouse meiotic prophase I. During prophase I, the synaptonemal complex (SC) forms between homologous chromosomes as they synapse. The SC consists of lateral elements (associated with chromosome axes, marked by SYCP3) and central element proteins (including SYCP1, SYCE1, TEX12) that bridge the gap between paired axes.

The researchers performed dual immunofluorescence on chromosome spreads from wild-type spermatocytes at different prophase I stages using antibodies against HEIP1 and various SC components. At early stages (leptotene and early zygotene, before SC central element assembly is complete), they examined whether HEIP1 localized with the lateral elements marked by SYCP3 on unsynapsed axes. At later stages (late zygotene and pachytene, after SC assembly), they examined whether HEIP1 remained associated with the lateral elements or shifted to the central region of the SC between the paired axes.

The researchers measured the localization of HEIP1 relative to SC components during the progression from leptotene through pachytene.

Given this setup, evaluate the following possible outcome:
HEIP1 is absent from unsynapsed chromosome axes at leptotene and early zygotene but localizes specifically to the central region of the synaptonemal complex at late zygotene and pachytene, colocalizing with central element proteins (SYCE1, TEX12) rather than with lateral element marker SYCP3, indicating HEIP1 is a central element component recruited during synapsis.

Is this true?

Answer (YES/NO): NO